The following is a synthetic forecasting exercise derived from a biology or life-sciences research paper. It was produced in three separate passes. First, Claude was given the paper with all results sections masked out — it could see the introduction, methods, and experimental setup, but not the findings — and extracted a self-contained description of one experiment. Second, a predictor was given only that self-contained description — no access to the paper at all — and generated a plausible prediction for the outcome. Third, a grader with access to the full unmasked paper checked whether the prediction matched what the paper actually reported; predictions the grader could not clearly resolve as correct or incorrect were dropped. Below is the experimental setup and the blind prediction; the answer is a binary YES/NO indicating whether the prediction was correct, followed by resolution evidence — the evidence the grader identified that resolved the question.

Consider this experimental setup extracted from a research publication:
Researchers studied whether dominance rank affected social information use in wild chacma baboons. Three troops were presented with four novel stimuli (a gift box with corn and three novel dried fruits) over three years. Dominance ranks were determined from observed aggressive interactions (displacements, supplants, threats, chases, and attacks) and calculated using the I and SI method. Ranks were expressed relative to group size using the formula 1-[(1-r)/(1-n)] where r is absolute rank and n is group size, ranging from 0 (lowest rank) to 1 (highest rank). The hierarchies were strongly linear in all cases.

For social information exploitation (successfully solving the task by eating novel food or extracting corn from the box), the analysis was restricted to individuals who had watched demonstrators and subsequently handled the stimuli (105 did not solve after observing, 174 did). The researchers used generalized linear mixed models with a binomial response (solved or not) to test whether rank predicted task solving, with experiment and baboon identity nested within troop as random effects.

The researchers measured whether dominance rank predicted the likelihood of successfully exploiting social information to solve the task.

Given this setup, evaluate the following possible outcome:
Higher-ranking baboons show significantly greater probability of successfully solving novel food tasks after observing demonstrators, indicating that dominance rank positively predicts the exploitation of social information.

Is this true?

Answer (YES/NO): NO